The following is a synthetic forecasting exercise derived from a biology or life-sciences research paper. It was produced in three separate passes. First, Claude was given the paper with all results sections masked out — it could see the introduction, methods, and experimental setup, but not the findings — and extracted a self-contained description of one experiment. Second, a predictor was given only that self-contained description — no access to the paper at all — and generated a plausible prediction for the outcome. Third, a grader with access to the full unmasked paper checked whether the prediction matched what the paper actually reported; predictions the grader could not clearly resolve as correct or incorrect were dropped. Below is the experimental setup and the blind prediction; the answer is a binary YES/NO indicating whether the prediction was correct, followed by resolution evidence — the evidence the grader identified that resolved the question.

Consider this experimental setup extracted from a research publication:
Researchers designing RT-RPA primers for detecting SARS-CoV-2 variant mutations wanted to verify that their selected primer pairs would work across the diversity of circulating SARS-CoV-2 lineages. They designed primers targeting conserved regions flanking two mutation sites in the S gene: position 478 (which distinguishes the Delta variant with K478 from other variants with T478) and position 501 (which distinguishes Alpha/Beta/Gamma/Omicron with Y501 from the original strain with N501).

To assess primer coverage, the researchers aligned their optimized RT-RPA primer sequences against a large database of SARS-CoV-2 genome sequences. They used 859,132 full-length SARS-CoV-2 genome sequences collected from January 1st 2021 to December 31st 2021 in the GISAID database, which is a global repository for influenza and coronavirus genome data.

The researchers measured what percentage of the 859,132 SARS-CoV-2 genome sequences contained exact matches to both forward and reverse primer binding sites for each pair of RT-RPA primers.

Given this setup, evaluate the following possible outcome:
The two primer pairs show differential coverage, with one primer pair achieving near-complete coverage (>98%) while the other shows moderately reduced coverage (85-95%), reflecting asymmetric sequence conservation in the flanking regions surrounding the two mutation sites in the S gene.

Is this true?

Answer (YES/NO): NO